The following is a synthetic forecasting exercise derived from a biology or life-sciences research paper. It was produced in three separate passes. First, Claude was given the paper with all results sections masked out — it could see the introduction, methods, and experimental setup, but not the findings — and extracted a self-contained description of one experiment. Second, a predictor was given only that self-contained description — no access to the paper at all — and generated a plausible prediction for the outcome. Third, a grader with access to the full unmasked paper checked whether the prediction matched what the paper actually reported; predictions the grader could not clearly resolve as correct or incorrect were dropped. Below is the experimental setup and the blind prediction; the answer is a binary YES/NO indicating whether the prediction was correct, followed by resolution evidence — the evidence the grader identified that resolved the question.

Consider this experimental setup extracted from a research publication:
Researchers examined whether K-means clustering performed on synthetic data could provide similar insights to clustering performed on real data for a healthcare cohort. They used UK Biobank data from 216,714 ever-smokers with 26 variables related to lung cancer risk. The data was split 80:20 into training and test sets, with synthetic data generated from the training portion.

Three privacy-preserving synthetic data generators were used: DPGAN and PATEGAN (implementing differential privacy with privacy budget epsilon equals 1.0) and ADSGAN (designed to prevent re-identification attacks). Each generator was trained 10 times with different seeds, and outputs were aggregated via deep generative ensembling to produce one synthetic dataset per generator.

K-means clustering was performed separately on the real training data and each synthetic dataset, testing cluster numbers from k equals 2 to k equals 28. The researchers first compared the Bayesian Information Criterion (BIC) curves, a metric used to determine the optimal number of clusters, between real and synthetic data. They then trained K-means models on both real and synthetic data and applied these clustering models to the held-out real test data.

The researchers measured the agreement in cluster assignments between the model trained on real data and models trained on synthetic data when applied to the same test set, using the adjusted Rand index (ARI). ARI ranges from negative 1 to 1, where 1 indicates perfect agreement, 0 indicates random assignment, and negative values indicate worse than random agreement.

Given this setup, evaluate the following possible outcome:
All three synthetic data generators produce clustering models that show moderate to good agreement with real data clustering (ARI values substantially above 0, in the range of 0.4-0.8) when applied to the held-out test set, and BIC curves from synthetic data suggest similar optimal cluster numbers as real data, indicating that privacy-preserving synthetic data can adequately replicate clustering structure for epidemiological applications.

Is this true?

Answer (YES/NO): NO